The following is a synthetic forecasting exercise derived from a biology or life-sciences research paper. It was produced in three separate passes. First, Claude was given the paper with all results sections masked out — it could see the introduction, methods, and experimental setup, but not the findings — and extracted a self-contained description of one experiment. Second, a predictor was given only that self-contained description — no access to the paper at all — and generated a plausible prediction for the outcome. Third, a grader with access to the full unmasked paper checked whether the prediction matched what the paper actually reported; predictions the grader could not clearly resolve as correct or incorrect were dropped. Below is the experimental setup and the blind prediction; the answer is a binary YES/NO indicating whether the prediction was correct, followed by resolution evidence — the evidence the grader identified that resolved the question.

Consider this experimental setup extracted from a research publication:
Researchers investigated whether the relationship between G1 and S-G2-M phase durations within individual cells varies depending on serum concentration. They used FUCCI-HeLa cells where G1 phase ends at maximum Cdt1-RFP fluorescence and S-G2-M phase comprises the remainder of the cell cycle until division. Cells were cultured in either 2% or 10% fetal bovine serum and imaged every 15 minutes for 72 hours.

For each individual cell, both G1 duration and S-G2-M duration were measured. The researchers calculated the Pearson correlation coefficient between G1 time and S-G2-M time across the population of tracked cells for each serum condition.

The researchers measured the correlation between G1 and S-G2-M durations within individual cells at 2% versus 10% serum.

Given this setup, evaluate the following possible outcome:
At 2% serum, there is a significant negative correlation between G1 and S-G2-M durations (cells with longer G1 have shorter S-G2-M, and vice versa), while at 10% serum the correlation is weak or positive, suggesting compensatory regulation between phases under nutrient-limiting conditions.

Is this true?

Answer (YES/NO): NO